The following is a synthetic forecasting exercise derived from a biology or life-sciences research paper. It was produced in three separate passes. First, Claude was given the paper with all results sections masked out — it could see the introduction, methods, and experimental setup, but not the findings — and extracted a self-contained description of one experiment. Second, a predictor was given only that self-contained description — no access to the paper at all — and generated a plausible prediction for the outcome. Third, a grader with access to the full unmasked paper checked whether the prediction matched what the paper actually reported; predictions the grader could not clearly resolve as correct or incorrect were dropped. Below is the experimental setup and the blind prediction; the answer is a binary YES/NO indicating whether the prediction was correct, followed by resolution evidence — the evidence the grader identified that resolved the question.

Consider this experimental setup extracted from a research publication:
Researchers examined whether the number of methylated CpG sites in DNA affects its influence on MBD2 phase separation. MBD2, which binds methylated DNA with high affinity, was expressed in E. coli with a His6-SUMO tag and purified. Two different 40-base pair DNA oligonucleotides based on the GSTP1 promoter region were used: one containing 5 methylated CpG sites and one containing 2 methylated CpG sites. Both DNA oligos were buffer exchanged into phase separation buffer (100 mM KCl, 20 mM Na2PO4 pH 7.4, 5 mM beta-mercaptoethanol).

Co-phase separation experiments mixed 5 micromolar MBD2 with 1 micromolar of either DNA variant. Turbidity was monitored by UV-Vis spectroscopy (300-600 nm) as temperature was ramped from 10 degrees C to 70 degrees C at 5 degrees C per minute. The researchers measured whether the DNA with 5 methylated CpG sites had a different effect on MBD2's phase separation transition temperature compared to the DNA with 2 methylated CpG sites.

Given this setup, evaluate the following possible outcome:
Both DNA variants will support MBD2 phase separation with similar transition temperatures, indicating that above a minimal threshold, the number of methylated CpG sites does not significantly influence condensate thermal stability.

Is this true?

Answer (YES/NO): YES